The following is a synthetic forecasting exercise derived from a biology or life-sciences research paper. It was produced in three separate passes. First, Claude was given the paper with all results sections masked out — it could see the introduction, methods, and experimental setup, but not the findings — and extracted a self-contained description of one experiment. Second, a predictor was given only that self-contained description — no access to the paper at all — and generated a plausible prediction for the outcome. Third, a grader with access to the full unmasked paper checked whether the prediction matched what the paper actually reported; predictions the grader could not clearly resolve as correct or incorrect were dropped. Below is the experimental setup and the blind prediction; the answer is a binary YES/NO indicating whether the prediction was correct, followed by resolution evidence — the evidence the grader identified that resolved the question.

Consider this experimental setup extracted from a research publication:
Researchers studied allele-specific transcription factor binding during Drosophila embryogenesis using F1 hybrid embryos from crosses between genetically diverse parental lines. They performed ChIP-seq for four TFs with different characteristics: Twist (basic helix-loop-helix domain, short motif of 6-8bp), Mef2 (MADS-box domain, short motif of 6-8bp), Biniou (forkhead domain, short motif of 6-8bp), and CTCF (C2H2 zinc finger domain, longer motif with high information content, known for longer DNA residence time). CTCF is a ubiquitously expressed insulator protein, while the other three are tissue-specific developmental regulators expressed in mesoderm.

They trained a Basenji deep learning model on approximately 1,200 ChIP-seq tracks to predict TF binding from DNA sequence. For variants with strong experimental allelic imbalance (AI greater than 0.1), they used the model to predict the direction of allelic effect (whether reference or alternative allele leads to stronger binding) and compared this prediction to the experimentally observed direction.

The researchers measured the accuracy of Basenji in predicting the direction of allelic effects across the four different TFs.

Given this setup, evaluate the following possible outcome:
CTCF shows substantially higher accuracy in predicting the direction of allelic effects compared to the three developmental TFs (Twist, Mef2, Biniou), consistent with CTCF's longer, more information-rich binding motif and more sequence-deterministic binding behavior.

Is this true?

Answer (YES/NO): YES